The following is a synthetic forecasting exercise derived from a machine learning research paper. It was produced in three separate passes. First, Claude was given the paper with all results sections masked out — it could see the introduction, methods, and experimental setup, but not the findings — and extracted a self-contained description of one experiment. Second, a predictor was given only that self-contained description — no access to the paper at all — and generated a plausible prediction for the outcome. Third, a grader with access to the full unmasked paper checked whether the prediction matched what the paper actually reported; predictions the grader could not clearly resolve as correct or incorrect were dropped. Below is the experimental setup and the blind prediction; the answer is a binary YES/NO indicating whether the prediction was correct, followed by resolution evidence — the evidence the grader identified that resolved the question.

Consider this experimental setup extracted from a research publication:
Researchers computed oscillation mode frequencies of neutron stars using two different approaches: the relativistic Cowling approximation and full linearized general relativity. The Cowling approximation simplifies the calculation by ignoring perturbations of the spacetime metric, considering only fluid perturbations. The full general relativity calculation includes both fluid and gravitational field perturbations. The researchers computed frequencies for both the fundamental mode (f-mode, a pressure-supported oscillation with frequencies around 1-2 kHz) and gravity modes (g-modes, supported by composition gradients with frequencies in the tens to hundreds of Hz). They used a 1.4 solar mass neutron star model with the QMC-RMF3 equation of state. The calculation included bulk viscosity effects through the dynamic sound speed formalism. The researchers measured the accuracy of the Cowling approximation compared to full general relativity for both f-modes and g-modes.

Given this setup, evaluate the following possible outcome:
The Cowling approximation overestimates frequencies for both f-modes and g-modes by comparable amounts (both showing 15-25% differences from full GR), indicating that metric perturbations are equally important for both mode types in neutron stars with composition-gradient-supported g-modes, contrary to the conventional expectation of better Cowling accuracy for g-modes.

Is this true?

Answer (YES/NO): NO